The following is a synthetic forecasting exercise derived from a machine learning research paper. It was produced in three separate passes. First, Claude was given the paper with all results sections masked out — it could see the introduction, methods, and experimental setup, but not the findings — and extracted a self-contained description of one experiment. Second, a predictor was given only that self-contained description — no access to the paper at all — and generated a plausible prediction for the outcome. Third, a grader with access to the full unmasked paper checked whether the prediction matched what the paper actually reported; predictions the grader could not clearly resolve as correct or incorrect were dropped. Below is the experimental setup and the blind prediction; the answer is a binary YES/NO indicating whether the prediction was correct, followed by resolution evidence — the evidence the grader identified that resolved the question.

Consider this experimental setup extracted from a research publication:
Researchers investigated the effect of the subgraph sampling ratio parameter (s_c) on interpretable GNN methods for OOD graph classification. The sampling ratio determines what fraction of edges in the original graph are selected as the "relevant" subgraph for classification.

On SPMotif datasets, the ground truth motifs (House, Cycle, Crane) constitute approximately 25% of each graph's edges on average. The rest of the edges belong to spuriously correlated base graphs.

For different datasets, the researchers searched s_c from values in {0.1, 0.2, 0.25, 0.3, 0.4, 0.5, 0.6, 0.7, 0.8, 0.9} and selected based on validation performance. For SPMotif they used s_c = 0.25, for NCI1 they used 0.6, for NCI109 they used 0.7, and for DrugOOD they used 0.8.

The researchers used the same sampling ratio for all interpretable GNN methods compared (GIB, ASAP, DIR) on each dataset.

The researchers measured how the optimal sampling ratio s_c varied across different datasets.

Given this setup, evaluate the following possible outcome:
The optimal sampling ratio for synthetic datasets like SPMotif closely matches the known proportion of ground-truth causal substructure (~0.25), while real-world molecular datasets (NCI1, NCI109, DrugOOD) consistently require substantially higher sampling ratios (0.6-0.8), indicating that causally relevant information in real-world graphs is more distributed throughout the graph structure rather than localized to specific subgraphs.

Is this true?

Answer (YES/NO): NO